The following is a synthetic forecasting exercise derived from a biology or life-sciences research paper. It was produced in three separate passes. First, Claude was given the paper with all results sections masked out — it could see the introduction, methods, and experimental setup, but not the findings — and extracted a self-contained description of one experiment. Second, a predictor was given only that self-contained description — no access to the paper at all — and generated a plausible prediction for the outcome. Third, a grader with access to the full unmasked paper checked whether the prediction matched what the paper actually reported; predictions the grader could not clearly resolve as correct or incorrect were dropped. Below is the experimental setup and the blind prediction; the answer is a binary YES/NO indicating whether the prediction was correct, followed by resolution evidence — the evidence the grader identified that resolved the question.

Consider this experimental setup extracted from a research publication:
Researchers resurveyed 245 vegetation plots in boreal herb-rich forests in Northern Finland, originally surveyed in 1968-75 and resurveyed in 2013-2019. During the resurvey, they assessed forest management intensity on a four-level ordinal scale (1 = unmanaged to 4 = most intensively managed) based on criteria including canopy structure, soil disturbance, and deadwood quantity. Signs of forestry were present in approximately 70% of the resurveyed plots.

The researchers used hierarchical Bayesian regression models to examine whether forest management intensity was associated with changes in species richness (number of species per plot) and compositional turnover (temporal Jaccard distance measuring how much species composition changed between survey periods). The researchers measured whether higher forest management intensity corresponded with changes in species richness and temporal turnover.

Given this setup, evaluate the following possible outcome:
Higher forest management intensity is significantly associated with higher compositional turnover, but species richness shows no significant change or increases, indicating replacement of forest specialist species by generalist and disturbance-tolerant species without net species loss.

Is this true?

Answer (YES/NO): NO